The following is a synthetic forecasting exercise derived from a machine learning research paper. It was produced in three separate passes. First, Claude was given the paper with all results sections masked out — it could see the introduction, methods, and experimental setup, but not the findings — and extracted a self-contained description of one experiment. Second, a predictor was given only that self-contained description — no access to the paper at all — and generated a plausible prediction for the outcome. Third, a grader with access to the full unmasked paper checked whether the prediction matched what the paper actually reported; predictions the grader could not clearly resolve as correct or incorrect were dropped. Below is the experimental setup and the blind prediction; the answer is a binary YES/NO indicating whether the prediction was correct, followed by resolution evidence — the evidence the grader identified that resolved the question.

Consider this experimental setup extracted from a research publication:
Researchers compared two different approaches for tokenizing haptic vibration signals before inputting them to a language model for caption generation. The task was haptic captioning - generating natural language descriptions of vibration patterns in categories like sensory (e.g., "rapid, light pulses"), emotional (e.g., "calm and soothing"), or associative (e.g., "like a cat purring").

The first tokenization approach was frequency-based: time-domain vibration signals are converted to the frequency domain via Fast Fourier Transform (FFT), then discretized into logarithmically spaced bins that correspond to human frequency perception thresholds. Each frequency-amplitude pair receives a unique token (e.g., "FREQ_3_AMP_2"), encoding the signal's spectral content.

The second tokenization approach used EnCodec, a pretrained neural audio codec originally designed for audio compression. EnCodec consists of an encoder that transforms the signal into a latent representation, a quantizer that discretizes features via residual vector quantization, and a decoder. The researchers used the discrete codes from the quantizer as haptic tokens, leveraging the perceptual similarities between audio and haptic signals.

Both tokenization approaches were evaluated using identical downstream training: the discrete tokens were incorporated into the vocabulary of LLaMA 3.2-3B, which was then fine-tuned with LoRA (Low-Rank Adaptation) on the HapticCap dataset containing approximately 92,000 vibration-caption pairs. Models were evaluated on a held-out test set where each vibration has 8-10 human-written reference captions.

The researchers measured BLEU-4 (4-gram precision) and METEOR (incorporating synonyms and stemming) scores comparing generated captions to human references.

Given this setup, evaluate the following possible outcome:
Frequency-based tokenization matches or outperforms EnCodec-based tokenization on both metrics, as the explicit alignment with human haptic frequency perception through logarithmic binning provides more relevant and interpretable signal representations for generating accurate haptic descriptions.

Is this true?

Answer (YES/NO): NO